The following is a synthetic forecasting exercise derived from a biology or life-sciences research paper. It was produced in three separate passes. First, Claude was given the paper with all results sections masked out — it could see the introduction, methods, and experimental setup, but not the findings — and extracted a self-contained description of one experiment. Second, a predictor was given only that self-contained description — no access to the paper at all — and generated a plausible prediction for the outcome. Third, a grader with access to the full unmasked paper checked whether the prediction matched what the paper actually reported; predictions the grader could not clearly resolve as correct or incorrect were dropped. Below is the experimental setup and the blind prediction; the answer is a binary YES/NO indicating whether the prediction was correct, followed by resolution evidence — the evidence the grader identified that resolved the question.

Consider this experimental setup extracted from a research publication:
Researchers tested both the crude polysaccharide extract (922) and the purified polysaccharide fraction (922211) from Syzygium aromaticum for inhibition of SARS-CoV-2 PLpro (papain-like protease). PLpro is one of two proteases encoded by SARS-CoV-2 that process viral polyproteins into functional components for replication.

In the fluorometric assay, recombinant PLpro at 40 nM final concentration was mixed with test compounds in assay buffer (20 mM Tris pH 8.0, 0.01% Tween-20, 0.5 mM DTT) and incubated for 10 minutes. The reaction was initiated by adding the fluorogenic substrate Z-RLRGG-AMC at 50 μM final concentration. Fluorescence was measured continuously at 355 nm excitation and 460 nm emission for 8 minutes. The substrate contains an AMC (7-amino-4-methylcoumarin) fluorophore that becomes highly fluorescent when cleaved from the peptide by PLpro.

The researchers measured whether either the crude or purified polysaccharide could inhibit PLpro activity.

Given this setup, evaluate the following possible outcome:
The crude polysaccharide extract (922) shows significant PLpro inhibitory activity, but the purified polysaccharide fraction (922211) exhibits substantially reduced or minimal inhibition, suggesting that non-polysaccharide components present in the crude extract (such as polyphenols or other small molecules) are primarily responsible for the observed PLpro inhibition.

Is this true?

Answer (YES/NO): NO